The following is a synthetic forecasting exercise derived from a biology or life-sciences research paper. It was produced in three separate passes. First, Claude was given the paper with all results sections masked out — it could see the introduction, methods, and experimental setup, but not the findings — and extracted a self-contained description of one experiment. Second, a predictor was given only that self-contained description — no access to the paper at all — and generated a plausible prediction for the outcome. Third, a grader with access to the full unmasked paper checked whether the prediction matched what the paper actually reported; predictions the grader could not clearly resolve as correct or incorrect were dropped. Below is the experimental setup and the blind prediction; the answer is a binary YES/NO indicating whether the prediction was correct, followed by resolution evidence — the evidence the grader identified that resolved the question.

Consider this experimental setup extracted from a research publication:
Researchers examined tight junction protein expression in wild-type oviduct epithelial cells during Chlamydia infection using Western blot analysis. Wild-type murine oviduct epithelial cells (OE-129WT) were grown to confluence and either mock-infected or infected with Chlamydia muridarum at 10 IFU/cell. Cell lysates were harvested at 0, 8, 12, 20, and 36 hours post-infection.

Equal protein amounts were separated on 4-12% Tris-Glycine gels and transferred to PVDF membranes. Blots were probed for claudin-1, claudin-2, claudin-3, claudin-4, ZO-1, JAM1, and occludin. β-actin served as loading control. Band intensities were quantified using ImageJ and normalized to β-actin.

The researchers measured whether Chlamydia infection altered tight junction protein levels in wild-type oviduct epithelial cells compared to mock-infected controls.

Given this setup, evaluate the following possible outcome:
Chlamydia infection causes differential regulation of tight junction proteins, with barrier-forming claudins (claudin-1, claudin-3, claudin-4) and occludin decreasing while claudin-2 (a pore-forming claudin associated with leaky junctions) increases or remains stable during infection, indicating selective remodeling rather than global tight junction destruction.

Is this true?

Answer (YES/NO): NO